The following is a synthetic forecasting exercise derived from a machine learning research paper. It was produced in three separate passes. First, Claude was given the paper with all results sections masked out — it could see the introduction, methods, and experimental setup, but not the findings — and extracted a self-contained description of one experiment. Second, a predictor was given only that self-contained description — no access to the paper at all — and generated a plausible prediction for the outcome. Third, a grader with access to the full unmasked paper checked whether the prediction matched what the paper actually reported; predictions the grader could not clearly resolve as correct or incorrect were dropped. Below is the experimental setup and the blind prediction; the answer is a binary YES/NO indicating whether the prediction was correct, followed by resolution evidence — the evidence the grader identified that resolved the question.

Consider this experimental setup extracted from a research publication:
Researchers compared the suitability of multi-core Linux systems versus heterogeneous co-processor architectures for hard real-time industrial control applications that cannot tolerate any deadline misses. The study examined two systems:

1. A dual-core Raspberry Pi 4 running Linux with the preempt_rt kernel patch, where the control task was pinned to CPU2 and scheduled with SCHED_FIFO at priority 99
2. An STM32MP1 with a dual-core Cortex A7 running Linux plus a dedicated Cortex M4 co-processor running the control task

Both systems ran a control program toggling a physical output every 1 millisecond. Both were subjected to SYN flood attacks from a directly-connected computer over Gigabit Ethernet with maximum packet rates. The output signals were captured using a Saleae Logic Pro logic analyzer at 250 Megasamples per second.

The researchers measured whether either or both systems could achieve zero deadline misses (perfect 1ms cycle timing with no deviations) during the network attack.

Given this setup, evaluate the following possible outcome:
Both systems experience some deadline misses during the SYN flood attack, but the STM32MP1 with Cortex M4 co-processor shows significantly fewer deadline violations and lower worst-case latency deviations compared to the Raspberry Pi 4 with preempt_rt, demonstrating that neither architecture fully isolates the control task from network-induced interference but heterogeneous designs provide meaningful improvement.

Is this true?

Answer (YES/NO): NO